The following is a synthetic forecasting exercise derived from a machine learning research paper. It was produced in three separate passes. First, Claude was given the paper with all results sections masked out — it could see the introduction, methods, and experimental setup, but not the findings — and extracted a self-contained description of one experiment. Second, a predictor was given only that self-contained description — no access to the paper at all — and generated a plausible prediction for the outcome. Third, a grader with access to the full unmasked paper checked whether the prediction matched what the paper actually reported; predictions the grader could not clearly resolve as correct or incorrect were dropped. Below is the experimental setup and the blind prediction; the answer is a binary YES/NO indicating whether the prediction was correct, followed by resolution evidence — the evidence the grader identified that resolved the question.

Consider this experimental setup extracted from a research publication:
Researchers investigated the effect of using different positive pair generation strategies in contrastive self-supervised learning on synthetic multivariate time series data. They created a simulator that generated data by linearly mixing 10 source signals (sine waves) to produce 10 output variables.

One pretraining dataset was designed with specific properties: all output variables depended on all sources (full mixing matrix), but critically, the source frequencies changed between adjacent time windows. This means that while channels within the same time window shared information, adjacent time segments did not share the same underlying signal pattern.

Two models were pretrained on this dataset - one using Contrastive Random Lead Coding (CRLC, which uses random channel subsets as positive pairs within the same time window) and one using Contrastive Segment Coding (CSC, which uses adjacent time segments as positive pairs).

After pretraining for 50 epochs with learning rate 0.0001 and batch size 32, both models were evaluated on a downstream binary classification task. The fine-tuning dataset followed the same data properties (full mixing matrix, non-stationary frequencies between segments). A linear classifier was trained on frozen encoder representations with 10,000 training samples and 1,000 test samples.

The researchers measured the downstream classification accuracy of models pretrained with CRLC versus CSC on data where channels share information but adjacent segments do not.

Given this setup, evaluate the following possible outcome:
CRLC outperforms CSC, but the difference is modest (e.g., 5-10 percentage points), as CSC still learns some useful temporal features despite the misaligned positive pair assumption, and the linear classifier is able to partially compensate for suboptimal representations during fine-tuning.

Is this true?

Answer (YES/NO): NO